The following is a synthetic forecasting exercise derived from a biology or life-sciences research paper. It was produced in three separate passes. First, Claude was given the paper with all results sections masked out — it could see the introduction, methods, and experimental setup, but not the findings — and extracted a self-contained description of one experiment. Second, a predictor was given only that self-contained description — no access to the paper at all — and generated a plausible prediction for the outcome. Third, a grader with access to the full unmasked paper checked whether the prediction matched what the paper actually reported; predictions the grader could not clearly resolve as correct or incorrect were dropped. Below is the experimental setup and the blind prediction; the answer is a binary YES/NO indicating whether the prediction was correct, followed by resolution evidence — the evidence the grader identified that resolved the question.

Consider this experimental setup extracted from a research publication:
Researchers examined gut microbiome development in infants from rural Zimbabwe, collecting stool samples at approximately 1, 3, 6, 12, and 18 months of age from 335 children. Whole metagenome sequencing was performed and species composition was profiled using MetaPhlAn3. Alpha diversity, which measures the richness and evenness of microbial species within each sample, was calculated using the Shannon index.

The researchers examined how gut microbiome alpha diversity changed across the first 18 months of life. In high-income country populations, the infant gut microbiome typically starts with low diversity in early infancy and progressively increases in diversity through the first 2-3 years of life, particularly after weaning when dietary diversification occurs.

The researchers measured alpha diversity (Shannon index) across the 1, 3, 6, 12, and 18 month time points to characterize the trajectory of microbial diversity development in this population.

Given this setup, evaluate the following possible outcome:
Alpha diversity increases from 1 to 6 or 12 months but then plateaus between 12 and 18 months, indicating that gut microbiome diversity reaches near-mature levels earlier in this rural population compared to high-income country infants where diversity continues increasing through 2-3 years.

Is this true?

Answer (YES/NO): NO